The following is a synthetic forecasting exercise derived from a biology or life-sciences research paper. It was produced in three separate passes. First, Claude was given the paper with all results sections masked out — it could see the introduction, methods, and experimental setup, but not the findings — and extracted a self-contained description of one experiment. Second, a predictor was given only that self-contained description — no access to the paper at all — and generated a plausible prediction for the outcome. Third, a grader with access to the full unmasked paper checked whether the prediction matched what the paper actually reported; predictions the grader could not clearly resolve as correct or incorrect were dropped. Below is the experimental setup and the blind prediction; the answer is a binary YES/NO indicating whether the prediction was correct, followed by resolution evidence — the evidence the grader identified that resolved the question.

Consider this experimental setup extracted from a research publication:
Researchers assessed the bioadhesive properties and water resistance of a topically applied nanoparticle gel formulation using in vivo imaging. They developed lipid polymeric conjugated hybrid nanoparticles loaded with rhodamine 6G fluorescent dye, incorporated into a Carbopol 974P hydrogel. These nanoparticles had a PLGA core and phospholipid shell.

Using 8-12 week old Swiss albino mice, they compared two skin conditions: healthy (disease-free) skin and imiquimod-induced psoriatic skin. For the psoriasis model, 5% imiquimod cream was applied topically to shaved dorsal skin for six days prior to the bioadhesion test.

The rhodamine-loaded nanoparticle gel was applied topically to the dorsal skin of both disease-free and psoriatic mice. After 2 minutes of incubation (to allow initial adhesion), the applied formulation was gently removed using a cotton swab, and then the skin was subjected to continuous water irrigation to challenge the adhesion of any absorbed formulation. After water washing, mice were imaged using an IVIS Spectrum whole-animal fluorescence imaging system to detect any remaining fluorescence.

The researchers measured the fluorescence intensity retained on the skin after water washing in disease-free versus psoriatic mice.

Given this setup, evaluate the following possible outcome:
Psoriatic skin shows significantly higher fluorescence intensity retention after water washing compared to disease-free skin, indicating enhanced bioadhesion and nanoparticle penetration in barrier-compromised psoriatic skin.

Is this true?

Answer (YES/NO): YES